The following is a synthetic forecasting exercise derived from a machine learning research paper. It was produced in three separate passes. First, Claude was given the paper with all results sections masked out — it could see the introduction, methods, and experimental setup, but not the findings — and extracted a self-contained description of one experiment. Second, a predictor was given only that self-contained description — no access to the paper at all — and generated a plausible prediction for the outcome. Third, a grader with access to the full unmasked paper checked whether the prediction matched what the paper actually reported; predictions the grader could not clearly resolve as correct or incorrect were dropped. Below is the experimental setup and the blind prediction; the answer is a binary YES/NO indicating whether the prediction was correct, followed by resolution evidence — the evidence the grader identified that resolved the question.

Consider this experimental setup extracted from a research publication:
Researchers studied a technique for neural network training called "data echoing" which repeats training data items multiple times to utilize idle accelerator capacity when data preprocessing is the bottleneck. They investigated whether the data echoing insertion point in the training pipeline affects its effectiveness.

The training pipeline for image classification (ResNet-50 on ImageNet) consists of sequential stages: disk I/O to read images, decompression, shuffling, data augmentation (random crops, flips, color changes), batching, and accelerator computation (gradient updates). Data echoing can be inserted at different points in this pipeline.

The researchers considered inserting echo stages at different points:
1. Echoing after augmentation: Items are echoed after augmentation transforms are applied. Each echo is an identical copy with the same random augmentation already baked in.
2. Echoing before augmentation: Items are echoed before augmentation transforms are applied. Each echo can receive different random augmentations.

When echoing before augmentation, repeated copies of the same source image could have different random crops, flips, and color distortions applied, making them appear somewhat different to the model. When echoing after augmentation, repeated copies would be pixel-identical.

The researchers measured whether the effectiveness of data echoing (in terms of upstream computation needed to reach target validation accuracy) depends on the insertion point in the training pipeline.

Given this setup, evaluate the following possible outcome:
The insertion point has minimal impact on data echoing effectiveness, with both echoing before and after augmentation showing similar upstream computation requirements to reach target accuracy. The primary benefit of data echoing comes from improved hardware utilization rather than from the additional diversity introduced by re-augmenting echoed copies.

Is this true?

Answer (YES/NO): NO